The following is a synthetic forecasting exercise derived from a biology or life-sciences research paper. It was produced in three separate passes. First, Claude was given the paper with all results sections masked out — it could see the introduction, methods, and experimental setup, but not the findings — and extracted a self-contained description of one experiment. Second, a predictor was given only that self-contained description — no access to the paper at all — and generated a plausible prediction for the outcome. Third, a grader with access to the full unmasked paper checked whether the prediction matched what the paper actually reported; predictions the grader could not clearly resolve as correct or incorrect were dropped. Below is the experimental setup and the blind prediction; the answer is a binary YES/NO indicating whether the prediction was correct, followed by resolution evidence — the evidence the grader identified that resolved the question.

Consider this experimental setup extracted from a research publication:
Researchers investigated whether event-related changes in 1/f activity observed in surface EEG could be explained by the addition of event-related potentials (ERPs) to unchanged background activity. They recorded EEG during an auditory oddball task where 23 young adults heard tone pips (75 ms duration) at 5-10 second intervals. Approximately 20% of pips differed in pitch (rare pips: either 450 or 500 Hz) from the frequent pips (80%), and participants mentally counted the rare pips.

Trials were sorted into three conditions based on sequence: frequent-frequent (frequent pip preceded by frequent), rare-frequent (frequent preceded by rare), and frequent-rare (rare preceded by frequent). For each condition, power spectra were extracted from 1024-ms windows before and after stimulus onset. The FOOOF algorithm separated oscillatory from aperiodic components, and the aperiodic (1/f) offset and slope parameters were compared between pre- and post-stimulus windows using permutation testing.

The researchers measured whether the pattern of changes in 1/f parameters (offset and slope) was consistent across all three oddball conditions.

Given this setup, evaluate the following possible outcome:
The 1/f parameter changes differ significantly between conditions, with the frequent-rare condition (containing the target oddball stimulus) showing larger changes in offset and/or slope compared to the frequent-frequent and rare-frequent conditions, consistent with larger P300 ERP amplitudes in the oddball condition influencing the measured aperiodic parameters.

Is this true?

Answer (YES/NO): NO